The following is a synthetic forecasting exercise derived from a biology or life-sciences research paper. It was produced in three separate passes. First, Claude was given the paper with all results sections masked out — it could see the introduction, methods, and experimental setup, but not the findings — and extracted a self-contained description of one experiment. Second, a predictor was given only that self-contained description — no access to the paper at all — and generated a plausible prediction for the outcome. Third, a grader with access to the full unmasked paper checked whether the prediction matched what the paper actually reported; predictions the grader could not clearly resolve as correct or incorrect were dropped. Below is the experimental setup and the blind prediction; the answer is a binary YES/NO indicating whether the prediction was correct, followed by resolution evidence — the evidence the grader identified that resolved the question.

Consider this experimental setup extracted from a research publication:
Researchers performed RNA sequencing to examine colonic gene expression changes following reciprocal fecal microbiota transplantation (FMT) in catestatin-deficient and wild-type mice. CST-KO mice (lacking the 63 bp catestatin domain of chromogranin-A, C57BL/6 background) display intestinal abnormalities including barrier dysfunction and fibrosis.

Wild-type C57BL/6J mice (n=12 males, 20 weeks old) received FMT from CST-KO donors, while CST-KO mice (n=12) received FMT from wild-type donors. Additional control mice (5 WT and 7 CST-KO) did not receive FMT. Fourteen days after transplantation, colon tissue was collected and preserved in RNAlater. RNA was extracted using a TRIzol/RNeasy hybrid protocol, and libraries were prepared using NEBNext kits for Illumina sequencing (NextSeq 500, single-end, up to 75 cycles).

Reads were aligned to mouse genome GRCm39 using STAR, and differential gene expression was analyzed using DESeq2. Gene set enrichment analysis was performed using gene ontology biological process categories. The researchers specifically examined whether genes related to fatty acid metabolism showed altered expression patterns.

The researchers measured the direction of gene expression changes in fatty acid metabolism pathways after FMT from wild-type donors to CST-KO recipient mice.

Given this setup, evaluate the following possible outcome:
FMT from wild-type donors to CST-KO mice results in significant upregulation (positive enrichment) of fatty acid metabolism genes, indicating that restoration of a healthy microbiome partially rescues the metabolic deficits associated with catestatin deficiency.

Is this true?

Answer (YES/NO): NO